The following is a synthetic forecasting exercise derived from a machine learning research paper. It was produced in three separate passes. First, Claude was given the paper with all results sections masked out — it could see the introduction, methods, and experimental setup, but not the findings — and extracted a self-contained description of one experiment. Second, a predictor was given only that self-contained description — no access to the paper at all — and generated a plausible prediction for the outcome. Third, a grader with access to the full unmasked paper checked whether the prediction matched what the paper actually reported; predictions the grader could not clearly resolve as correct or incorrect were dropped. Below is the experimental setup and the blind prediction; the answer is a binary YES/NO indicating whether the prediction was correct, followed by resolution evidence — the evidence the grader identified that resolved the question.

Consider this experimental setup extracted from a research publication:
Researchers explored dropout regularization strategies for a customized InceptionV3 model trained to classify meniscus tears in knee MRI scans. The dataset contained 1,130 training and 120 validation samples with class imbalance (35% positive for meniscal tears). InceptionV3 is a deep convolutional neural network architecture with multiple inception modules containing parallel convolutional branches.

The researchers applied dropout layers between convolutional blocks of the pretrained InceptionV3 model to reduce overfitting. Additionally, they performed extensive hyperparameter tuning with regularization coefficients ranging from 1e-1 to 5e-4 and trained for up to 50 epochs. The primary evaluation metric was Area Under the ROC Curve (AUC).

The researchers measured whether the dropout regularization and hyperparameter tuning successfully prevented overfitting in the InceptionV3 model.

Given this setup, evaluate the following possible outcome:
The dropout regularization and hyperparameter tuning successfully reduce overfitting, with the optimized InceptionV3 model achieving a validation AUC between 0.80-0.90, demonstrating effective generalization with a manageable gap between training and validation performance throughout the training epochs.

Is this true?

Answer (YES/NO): NO